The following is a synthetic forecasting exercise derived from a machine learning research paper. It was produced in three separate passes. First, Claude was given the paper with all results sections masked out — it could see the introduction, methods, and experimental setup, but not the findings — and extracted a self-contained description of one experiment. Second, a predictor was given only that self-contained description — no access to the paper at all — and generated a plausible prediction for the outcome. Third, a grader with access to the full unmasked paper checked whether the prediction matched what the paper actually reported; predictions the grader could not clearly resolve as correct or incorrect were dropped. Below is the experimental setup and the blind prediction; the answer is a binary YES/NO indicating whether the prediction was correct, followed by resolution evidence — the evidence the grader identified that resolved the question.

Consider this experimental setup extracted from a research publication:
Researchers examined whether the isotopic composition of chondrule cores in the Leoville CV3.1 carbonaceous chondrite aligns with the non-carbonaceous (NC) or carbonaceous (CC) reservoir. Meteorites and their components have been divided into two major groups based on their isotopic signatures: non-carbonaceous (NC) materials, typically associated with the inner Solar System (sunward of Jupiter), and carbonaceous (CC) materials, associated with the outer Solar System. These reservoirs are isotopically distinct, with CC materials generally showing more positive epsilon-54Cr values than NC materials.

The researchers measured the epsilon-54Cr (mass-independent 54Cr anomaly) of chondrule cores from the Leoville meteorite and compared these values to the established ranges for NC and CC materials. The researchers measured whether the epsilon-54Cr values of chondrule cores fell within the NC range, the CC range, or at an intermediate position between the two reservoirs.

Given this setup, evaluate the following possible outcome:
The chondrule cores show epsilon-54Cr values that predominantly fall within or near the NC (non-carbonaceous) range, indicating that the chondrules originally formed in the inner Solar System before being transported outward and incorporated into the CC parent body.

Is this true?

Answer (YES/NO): YES